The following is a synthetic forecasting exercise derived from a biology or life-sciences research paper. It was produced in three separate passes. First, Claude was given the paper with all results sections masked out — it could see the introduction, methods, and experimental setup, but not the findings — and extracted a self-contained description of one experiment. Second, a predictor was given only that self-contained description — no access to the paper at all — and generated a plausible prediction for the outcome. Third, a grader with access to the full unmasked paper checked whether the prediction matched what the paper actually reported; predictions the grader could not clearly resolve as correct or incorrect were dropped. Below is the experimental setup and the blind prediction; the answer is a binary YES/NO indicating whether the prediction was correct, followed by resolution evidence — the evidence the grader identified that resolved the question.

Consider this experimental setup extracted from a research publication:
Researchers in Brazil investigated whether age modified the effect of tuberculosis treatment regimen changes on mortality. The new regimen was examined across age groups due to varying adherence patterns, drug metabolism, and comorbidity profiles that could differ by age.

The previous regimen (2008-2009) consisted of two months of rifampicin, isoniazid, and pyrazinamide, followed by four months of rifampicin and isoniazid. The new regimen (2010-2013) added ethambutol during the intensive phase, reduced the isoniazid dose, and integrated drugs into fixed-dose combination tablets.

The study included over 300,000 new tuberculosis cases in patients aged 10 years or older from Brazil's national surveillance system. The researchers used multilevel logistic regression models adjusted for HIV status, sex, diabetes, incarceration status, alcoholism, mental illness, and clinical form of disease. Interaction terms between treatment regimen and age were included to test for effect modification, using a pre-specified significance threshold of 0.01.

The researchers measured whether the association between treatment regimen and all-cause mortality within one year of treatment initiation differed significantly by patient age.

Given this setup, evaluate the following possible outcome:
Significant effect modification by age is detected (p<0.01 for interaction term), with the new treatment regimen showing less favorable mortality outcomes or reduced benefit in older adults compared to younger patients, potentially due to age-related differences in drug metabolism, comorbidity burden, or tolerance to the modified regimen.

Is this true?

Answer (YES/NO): NO